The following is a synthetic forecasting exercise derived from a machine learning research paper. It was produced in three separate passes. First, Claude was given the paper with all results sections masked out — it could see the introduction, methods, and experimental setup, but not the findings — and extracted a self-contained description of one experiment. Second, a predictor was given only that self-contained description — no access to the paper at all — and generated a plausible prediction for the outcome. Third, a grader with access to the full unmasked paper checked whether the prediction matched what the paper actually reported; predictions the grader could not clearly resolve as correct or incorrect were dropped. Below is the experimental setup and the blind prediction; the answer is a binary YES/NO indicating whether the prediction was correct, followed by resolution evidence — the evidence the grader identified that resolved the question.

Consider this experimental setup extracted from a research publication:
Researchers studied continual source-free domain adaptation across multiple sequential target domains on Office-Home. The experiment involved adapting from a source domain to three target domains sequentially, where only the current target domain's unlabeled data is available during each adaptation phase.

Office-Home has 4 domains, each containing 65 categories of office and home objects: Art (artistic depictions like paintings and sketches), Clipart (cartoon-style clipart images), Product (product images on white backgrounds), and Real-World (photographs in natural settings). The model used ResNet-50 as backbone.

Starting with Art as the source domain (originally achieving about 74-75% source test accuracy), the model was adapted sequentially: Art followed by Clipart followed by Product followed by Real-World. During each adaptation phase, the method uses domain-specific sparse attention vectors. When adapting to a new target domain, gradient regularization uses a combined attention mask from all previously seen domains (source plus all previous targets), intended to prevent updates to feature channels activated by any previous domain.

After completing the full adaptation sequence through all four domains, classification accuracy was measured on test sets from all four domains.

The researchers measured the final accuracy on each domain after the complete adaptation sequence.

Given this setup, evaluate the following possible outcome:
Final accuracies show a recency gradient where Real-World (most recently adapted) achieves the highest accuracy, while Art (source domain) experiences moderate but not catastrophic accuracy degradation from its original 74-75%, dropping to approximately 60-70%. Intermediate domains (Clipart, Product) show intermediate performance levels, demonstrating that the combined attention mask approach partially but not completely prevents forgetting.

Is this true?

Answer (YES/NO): NO